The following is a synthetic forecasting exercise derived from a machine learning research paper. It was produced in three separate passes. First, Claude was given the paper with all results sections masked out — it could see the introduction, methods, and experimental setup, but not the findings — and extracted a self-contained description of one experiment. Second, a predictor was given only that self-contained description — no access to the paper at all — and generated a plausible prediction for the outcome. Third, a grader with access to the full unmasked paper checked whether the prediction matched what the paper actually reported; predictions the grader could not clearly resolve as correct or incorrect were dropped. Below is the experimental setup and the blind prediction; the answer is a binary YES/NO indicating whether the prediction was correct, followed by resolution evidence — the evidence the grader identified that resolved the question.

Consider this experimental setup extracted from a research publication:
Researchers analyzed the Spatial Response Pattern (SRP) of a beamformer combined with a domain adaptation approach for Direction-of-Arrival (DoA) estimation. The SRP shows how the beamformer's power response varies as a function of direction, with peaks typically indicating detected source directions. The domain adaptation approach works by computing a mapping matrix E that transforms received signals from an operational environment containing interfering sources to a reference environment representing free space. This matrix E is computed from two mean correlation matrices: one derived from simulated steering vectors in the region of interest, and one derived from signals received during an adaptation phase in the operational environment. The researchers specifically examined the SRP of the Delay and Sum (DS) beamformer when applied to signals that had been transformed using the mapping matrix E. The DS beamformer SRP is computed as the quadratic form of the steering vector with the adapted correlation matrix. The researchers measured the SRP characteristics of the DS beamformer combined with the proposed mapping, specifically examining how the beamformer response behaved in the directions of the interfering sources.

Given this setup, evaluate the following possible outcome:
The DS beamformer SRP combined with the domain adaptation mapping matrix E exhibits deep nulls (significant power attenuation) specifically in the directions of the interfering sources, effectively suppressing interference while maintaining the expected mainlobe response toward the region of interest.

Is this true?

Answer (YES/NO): YES